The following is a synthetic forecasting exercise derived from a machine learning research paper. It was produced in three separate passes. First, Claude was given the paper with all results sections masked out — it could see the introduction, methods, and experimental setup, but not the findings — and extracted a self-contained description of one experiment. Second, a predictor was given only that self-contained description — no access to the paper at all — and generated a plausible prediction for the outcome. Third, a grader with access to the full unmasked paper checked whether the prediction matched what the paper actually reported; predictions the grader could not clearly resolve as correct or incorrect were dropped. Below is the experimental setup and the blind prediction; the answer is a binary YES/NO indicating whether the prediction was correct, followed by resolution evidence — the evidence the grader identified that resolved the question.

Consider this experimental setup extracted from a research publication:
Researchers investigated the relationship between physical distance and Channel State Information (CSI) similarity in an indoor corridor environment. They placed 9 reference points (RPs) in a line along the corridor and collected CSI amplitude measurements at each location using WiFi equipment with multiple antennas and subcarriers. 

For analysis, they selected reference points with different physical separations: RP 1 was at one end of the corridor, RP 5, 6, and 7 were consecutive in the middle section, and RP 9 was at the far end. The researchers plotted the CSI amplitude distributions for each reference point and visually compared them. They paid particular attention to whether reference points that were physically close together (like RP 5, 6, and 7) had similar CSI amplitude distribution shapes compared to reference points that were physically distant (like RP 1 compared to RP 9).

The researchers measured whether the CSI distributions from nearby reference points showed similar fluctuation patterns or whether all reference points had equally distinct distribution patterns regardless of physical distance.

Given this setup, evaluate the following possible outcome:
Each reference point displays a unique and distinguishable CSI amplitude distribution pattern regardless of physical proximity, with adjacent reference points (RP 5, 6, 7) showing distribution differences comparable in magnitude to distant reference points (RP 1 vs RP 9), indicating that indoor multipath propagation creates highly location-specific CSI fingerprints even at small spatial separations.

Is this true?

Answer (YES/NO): NO